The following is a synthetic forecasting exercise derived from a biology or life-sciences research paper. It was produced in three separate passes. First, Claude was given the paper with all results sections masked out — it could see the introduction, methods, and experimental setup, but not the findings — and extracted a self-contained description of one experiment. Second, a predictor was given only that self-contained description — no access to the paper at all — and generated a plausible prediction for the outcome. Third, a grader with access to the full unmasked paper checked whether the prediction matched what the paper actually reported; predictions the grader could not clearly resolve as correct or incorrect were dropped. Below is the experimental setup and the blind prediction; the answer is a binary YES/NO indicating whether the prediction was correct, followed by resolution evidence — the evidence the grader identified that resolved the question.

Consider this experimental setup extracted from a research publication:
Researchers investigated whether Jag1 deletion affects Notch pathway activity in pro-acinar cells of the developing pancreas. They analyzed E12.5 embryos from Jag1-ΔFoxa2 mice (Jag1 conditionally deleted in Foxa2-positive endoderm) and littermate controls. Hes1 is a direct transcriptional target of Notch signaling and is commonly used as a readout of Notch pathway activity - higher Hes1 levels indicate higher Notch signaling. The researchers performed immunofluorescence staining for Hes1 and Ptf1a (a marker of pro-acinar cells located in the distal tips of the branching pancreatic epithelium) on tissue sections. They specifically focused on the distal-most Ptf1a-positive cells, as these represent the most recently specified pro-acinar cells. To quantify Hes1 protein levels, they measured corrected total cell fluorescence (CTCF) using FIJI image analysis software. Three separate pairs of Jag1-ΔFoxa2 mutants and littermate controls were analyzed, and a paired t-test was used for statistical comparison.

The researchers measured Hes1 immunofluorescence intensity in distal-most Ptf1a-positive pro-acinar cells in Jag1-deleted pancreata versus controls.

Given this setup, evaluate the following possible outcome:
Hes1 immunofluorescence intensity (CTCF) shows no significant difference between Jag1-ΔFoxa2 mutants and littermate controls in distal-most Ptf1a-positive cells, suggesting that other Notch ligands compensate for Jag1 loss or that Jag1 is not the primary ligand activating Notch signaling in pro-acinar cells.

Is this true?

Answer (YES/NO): NO